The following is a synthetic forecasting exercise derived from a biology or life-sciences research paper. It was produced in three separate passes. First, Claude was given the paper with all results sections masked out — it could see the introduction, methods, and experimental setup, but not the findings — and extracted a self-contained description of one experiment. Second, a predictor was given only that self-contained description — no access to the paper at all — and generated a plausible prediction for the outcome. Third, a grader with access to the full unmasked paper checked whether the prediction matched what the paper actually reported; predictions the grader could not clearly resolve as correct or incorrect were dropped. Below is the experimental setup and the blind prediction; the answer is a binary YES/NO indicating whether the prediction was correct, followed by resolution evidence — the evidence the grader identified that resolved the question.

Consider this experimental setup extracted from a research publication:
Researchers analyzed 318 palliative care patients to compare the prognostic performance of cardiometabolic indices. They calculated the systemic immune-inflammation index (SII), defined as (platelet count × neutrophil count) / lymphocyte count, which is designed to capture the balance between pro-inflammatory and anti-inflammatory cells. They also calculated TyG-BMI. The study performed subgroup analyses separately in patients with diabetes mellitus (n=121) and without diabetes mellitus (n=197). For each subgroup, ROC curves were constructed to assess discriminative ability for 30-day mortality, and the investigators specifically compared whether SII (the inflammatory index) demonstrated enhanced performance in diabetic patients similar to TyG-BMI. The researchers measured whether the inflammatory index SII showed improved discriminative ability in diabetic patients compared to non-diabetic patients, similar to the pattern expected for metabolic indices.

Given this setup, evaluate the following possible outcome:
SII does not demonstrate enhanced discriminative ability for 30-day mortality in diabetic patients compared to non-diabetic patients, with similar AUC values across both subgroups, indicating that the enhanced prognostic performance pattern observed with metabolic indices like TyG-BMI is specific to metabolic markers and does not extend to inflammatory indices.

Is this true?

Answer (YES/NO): YES